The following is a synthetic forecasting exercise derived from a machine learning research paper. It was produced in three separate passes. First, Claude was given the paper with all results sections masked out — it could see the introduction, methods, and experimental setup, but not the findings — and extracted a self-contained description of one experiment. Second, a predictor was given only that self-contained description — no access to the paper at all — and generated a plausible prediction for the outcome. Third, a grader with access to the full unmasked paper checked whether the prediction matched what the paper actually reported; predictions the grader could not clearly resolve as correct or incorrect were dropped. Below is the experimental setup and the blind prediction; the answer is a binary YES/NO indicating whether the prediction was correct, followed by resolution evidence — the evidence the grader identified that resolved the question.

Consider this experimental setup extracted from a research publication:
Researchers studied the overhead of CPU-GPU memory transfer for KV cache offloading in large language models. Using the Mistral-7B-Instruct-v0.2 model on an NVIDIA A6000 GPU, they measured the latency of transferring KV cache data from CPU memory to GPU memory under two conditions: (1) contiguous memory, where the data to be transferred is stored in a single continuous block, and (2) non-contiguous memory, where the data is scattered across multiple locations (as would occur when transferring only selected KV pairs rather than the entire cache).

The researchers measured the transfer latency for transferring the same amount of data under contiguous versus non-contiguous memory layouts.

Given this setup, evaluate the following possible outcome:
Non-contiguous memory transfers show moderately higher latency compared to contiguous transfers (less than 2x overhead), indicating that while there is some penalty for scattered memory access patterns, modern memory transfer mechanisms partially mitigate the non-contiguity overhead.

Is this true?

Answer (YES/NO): NO